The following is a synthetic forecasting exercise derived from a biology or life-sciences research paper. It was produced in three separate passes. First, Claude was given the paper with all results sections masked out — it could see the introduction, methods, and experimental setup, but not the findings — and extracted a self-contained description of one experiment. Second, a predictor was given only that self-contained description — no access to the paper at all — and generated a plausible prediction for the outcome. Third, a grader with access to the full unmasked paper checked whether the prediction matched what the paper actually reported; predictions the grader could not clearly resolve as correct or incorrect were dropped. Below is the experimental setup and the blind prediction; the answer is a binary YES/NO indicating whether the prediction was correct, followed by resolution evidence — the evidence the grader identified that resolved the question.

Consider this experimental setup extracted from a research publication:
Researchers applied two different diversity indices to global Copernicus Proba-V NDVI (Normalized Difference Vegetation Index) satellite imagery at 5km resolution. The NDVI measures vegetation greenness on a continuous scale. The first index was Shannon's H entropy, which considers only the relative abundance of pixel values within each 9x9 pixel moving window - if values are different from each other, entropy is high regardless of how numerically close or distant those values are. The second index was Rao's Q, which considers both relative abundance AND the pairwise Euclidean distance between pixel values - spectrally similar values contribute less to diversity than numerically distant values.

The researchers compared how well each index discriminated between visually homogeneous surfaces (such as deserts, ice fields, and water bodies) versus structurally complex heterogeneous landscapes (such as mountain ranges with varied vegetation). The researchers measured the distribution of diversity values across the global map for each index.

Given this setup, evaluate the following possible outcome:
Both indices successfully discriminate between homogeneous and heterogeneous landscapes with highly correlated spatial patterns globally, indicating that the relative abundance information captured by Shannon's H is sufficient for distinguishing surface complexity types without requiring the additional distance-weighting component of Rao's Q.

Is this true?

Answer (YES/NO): NO